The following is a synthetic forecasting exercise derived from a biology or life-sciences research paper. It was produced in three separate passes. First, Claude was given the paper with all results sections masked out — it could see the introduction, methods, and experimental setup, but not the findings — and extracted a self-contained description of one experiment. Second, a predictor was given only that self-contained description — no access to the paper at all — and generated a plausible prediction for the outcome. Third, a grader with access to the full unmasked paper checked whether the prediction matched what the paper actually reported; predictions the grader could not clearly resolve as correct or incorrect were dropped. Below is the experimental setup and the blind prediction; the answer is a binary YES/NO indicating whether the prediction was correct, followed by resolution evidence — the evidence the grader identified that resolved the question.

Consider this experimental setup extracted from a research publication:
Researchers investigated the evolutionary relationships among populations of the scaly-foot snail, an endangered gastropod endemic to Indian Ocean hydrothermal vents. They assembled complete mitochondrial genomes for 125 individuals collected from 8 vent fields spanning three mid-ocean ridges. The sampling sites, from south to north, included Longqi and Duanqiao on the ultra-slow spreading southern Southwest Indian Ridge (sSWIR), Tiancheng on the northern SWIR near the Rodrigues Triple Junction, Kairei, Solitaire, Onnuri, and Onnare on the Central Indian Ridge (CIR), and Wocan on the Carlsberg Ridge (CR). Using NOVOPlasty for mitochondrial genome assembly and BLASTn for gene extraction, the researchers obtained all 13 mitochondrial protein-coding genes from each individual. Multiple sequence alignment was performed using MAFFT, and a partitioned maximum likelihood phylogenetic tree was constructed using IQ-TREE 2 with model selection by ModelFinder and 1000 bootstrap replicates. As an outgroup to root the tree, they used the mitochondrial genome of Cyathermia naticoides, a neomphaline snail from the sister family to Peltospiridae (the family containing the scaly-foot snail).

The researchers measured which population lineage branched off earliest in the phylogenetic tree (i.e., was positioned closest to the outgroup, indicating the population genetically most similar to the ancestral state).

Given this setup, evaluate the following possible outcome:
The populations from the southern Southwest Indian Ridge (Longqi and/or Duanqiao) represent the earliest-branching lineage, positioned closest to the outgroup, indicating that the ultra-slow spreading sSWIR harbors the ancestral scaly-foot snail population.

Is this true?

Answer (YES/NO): YES